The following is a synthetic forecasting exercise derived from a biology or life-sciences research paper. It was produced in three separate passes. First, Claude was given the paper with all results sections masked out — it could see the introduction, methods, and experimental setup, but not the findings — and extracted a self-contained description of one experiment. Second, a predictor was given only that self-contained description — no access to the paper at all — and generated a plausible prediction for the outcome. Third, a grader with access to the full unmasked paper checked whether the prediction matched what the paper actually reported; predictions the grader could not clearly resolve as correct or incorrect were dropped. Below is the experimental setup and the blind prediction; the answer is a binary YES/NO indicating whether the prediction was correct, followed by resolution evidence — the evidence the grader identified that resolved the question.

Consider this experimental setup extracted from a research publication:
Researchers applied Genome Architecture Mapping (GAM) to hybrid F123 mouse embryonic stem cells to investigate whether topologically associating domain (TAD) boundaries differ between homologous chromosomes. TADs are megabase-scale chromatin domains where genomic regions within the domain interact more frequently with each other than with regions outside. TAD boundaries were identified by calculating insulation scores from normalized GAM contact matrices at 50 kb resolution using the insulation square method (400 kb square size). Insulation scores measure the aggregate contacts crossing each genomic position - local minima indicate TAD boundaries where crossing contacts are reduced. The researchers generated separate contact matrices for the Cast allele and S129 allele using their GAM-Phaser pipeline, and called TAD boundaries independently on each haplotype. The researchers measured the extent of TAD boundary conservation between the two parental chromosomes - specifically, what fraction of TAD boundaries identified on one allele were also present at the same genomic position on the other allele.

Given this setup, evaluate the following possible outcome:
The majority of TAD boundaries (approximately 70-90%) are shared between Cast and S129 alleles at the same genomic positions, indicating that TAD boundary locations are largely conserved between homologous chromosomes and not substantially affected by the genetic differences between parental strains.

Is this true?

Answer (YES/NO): NO